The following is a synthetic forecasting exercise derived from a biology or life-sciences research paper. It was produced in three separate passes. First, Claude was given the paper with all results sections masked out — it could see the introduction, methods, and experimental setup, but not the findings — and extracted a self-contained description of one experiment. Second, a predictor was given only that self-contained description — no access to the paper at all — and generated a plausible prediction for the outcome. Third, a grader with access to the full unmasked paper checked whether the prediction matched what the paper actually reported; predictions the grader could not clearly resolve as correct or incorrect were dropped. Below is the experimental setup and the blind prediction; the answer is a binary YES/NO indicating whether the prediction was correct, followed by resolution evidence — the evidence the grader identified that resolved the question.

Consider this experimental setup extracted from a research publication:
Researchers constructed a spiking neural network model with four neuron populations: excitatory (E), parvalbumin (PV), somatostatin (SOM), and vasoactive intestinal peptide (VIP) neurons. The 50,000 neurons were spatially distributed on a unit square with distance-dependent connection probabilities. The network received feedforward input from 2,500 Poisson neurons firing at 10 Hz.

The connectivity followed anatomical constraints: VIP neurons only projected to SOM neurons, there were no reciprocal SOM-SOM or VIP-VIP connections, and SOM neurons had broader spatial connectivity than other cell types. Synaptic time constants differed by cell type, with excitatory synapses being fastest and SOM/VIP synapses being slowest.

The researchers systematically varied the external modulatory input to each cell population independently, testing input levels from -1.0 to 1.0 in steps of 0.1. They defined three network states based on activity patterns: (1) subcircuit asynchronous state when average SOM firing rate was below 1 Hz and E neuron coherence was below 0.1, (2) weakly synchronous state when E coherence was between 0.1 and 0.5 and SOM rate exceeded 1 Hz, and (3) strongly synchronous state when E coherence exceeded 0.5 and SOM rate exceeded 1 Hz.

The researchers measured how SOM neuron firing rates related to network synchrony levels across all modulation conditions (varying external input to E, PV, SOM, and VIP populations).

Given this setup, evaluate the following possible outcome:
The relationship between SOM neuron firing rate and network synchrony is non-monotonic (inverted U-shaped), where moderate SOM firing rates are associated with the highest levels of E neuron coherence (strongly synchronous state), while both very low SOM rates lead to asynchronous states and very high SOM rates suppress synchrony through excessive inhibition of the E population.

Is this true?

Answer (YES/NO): NO